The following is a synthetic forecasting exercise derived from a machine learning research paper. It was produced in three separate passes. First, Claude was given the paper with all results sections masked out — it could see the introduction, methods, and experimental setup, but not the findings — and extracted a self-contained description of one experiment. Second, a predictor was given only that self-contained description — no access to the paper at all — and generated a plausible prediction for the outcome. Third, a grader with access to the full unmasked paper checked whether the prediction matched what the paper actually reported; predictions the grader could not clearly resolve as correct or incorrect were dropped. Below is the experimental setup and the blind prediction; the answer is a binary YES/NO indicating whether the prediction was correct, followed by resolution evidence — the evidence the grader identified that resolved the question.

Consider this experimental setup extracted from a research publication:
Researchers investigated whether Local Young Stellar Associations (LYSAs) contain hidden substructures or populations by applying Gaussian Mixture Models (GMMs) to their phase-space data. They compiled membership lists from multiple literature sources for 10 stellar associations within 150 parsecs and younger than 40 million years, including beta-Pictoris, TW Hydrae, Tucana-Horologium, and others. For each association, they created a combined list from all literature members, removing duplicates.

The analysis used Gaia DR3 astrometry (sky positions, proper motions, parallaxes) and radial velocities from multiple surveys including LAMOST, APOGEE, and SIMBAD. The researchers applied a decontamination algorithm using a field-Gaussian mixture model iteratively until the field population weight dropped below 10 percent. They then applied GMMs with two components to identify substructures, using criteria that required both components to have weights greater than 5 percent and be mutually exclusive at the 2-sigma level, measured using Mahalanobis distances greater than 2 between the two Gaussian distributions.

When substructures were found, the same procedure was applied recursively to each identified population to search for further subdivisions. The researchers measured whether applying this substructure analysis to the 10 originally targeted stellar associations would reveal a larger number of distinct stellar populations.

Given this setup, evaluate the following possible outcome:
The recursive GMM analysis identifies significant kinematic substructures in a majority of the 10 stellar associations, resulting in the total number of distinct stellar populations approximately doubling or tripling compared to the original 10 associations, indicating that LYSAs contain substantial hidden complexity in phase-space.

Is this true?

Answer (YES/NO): YES